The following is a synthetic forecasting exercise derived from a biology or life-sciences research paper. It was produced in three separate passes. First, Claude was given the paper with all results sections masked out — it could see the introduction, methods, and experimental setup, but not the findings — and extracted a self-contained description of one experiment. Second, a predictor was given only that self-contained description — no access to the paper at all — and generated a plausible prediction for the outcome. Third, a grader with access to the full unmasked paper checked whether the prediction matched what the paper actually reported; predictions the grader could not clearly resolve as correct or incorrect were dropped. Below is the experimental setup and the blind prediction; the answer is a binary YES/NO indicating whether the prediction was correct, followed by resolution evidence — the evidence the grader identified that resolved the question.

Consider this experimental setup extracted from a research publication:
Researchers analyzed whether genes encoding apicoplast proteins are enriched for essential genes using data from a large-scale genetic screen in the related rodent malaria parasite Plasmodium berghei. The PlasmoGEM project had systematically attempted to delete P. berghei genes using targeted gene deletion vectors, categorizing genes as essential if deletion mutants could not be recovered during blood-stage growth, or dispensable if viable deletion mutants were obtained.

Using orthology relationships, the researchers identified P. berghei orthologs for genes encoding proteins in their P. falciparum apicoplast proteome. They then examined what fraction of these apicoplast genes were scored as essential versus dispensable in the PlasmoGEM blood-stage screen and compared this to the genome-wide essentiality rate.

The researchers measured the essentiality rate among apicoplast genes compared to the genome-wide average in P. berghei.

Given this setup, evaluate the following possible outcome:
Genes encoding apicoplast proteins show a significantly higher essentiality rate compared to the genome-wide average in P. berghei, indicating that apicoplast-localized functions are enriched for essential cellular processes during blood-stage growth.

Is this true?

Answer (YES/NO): YES